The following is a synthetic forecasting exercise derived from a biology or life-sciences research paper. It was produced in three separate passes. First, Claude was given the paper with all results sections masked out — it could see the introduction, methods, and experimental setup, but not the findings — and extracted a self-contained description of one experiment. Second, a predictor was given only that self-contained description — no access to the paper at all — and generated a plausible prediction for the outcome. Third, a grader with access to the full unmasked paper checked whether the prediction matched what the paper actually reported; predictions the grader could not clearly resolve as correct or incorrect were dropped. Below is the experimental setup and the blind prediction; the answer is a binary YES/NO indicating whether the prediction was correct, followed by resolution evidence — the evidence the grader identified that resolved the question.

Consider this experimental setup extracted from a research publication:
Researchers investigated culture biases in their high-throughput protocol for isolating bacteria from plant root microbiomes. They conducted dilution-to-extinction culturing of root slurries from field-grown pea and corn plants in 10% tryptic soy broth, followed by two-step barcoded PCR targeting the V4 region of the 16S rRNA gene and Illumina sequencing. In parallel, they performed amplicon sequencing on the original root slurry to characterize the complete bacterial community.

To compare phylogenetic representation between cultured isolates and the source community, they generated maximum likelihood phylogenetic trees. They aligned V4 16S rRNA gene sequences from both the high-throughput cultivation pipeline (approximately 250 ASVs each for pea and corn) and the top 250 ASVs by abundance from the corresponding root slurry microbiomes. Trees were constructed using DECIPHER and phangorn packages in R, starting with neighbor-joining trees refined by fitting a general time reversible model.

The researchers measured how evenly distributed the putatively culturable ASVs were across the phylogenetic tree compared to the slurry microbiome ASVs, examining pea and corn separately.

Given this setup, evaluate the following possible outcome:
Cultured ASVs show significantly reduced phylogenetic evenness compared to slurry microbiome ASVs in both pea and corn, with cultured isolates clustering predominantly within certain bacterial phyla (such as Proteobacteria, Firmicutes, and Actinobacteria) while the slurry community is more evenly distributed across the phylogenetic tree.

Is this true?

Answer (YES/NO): NO